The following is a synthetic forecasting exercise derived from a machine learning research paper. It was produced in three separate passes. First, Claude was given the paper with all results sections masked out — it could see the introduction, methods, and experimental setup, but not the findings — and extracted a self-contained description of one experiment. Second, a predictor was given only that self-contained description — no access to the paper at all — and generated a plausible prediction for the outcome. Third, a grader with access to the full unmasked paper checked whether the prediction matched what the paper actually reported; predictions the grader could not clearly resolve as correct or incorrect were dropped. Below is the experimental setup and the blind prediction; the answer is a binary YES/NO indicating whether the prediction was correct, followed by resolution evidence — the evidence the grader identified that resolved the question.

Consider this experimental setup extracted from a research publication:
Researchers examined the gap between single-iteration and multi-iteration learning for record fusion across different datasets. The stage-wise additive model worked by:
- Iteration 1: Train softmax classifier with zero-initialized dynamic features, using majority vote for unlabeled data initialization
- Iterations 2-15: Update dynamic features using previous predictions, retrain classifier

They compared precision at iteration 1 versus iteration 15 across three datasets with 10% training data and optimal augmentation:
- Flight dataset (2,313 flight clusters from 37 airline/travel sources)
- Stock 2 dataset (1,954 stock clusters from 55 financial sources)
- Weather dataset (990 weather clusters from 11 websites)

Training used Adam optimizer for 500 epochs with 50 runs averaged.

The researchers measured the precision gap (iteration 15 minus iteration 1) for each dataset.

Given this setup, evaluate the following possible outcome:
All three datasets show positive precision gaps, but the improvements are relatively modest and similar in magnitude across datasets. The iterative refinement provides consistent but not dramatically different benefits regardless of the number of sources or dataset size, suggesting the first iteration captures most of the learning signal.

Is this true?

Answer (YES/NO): NO